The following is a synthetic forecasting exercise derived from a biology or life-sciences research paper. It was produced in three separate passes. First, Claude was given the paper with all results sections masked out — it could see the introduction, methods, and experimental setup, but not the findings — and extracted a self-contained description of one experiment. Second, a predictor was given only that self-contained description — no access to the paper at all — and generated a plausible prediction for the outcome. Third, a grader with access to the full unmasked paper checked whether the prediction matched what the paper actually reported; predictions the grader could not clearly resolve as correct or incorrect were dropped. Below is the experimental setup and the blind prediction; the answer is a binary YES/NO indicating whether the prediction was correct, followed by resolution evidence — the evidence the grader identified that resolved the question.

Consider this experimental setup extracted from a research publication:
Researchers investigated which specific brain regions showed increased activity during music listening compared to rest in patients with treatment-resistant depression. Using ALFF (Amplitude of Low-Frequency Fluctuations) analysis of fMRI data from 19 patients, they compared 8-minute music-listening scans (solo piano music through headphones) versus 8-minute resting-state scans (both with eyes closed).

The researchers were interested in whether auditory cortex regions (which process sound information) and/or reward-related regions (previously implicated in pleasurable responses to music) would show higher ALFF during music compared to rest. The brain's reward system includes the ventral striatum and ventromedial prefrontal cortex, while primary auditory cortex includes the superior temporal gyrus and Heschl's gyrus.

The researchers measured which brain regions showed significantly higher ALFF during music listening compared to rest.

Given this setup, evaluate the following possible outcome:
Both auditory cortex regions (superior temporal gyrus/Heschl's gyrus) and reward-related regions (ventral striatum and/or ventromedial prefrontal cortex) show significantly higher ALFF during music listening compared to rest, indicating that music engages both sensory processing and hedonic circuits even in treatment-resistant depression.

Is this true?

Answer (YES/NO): NO